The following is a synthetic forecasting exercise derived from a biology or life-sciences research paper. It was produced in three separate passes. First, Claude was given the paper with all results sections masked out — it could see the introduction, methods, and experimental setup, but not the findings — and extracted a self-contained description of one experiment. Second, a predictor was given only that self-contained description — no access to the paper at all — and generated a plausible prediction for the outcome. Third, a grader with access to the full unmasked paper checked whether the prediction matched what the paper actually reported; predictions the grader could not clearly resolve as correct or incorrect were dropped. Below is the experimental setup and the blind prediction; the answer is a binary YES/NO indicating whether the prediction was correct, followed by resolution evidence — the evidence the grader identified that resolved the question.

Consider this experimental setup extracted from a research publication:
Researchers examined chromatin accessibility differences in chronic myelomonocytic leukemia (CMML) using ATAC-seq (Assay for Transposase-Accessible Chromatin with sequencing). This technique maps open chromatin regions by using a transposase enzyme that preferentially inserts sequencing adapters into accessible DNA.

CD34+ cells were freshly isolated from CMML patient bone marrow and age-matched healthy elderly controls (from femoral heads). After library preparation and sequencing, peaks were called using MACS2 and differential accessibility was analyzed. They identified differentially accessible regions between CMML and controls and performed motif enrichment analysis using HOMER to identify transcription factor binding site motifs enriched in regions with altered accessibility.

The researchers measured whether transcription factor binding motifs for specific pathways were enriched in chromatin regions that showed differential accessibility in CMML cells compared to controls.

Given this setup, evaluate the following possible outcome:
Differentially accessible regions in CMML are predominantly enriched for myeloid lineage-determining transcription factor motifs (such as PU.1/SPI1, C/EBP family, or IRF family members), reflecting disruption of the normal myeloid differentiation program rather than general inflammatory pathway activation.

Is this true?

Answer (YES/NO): NO